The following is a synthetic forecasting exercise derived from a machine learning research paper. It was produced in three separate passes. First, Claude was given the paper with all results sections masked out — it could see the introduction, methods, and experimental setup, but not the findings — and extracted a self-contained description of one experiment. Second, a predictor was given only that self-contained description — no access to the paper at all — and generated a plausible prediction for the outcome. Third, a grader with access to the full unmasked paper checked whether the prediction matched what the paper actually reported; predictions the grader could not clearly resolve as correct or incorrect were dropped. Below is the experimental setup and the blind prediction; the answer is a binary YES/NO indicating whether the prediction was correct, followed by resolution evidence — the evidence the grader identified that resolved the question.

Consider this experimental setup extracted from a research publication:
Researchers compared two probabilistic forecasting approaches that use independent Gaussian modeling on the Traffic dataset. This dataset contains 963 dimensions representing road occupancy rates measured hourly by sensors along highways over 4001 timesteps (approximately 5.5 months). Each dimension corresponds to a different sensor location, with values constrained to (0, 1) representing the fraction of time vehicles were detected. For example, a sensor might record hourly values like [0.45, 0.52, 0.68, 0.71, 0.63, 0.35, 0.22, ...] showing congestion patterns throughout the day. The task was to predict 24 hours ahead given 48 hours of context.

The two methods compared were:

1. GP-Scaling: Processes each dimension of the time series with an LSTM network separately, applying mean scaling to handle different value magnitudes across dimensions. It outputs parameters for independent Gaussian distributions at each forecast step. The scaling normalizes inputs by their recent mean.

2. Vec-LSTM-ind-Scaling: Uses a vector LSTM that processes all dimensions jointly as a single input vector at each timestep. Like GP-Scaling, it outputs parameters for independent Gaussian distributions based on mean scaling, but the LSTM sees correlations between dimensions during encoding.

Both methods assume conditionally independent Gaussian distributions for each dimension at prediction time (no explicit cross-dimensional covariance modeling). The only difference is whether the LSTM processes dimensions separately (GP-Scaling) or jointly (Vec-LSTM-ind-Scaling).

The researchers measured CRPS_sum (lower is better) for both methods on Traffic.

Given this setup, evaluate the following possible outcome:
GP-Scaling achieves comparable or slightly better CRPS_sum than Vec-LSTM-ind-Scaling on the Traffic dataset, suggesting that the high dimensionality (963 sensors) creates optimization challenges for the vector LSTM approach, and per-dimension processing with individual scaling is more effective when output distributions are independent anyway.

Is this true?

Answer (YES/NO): YES